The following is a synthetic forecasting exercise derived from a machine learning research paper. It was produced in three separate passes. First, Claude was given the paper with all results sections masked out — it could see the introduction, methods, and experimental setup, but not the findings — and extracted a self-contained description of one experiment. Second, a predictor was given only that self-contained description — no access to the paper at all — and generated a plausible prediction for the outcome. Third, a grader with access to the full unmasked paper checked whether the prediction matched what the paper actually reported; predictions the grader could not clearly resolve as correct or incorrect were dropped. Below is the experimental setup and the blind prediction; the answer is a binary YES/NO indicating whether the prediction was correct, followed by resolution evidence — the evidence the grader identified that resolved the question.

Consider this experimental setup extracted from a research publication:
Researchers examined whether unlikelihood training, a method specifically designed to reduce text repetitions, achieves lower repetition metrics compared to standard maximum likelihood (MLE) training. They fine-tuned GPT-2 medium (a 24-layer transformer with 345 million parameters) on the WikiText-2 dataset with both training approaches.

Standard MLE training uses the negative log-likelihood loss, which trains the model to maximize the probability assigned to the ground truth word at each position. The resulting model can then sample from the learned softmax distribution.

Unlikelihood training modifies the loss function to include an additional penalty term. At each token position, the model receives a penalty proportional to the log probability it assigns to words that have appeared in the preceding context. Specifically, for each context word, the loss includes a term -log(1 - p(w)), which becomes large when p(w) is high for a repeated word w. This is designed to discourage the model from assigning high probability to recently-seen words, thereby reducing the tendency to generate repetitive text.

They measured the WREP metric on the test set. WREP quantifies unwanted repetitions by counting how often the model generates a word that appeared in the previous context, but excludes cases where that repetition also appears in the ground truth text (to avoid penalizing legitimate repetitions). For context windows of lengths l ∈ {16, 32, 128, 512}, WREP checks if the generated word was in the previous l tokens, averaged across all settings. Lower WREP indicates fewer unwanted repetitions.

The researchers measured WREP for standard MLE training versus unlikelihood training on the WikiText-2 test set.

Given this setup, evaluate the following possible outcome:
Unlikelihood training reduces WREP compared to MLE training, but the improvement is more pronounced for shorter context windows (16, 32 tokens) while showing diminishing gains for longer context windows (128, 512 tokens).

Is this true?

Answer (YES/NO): NO